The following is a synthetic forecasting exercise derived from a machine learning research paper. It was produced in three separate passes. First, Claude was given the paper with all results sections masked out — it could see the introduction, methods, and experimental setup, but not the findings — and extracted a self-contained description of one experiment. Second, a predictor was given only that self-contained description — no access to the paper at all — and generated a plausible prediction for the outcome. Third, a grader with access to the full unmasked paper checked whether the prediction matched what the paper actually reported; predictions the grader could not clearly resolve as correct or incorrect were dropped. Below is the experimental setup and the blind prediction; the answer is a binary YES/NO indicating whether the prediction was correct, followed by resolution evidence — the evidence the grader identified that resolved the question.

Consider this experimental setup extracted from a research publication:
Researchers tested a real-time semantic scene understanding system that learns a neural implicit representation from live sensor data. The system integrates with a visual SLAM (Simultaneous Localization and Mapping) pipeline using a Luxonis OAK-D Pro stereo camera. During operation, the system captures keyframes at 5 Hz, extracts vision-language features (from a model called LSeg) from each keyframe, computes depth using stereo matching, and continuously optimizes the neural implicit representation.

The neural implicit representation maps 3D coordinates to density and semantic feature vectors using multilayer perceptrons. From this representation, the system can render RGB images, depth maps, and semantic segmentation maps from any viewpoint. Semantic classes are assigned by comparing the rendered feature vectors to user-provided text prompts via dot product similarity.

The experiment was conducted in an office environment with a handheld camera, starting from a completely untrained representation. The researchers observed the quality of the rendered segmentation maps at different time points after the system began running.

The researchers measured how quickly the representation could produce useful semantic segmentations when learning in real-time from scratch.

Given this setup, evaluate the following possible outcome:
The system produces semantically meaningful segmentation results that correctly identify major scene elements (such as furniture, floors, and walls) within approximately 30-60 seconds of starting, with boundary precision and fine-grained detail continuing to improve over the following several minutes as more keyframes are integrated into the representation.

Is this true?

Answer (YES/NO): NO